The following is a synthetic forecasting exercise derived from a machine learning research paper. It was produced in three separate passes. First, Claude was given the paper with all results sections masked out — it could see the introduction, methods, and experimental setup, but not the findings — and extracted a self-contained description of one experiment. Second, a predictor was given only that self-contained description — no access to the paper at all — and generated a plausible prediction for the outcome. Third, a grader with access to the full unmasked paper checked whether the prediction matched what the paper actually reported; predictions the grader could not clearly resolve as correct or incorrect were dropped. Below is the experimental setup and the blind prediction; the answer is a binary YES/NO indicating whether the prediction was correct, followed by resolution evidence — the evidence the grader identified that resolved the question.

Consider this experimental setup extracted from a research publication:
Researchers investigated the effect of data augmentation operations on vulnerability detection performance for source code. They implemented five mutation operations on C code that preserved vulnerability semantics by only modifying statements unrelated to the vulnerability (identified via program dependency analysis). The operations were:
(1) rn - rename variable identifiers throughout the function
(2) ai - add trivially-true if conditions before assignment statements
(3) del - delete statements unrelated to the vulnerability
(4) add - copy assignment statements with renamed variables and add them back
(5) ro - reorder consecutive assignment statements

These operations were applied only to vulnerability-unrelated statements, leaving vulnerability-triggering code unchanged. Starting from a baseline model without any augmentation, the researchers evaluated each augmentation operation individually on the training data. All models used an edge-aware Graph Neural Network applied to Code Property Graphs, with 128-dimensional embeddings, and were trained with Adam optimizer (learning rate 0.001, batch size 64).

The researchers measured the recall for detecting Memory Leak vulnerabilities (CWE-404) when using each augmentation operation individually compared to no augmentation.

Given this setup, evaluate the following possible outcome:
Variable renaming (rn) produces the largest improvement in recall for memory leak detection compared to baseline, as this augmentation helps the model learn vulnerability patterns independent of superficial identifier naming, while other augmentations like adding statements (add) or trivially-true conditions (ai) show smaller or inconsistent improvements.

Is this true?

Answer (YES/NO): YES